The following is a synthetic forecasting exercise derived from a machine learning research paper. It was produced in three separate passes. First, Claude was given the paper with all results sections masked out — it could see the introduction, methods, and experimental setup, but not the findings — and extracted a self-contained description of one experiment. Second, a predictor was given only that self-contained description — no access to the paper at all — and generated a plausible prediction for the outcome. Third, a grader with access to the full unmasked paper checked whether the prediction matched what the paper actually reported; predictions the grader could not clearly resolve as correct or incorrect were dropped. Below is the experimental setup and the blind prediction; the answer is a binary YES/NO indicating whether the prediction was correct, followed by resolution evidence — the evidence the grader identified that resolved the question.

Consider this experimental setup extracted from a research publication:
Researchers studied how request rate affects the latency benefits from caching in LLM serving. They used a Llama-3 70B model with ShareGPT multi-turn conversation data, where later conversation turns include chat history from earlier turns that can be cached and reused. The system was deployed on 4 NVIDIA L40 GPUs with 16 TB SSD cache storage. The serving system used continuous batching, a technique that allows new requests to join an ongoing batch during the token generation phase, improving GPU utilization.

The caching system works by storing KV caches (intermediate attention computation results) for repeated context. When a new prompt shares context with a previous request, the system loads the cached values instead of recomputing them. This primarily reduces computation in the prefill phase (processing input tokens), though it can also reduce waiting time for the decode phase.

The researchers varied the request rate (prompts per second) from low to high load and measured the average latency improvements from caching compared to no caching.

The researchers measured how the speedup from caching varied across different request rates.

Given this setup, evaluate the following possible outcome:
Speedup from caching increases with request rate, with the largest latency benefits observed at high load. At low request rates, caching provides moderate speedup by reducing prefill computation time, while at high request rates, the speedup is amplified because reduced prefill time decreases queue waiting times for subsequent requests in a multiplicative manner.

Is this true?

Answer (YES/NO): YES